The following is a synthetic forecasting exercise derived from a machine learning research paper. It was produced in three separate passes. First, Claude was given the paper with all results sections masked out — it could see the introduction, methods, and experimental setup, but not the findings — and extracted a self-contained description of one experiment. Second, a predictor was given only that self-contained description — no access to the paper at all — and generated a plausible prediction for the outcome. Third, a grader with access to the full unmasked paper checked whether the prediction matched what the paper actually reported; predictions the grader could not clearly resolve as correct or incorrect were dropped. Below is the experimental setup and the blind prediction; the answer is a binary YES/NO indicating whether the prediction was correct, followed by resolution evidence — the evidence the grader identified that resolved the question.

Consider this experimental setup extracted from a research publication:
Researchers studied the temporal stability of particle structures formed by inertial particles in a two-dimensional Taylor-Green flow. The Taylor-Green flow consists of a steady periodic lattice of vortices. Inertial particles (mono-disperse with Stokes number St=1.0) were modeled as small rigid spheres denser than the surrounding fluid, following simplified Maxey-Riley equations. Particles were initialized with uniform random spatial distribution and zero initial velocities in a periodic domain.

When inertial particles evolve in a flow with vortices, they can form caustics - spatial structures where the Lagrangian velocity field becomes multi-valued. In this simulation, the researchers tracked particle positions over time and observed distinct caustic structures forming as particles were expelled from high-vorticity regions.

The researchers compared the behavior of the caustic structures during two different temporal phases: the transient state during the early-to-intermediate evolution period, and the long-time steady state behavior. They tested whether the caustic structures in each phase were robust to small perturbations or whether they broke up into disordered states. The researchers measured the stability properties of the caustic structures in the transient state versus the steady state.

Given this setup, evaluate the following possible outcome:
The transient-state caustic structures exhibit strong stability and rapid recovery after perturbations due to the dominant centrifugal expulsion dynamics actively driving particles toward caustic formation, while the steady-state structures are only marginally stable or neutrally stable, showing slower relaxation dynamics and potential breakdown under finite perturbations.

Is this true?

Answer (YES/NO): NO